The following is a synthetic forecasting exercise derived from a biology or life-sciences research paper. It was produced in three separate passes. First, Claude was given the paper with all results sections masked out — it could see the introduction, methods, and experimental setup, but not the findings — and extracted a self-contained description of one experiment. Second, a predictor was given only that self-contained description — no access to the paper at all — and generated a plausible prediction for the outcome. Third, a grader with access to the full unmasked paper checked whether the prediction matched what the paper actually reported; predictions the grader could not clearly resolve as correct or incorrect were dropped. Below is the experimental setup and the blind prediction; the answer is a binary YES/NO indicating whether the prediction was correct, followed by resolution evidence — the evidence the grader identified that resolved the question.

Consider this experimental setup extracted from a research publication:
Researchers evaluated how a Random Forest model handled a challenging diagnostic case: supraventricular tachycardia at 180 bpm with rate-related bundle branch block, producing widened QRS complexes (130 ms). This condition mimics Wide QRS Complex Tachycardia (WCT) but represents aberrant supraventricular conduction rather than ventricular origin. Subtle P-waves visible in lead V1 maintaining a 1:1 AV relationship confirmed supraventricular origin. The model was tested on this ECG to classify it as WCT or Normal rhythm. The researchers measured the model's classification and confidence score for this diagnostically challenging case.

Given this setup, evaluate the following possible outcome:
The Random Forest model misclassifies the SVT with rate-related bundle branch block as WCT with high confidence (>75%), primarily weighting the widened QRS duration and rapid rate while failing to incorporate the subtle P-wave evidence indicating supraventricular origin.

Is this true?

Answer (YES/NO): NO